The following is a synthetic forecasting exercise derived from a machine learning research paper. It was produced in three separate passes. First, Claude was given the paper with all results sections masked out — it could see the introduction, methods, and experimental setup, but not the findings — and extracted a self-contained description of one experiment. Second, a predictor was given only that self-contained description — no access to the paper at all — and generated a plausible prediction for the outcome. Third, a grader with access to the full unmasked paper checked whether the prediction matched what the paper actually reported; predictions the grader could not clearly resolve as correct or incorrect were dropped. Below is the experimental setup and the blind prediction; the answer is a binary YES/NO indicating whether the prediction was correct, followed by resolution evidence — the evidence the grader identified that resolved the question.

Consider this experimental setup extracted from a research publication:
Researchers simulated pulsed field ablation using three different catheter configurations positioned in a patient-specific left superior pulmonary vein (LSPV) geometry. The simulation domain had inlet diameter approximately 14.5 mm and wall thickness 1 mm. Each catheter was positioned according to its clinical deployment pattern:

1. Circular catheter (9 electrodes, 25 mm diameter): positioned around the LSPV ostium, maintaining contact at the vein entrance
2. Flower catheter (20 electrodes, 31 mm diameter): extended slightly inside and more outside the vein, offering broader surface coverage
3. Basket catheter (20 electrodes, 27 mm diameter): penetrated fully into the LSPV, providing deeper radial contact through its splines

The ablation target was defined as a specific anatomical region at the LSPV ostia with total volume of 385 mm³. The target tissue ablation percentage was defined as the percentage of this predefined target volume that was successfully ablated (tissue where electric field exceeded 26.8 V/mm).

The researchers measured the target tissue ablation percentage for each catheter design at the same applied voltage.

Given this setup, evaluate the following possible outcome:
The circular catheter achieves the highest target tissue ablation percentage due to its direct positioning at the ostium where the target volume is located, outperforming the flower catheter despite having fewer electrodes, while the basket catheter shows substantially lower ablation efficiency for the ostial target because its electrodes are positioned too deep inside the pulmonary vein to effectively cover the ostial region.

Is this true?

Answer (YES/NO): NO